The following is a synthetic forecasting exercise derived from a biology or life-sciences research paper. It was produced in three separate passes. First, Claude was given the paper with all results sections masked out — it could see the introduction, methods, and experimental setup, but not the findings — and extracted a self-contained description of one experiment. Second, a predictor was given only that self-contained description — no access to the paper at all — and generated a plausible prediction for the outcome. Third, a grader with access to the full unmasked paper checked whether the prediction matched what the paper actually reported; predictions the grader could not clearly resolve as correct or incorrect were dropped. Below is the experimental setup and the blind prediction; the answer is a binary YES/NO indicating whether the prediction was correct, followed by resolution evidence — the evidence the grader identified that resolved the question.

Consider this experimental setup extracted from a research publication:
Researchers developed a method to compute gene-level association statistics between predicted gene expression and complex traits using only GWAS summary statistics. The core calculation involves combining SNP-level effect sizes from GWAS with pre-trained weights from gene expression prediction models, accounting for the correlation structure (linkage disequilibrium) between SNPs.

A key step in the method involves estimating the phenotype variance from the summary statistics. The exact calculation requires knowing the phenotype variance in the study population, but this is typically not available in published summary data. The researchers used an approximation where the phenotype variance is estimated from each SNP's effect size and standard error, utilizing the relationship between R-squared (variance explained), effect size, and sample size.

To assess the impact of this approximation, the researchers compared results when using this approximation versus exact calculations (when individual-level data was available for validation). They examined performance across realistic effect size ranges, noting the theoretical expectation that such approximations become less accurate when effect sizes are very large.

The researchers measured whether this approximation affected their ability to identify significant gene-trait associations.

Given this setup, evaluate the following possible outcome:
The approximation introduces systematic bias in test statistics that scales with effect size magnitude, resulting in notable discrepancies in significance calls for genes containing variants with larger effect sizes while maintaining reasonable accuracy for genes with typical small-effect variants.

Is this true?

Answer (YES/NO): NO